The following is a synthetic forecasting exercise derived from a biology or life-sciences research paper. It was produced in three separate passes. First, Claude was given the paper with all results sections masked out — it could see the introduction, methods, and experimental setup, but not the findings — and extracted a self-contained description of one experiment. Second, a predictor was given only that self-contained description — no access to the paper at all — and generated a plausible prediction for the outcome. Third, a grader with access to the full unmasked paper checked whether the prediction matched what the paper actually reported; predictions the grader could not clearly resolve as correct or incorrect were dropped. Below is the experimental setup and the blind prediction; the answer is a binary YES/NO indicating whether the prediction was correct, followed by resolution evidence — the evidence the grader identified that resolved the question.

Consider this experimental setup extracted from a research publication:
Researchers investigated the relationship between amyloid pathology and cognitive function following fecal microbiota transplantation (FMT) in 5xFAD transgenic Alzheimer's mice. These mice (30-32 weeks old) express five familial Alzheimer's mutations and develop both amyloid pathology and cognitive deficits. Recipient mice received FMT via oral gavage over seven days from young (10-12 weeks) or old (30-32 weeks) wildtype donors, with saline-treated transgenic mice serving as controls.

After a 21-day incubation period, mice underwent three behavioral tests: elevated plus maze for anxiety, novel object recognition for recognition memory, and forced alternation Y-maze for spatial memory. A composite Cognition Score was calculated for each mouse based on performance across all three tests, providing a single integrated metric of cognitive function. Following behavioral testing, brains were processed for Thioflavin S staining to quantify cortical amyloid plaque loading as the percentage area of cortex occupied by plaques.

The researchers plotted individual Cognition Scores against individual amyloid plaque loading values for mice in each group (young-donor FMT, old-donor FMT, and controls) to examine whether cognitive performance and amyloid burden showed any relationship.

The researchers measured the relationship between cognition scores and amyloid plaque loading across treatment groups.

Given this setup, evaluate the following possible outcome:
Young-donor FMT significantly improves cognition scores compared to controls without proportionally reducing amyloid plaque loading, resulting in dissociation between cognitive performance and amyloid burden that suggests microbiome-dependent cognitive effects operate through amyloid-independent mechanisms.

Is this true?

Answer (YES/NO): NO